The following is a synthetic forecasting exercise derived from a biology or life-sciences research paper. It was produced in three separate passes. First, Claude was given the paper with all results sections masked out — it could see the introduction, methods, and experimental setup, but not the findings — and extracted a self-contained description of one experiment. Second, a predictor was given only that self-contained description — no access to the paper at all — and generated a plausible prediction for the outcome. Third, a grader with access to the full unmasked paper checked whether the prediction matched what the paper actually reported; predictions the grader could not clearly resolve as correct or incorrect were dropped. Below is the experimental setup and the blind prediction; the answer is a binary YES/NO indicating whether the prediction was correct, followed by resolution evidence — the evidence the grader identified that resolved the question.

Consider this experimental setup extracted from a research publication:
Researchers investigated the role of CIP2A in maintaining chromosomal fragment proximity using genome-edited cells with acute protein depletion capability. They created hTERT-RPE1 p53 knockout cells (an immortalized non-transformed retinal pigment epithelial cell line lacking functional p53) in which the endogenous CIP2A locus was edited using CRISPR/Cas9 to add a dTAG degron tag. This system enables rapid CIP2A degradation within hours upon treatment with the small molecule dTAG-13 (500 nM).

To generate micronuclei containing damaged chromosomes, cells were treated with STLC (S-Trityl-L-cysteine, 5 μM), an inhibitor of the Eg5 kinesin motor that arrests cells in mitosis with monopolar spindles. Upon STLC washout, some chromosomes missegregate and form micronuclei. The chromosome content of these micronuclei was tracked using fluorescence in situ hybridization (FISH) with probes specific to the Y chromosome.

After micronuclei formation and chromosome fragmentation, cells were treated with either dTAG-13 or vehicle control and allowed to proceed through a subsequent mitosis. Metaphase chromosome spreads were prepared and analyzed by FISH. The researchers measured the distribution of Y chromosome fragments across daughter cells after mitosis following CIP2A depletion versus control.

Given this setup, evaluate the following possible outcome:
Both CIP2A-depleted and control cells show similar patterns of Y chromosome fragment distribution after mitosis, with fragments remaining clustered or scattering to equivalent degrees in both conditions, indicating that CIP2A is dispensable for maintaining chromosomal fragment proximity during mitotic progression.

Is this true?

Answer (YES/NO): NO